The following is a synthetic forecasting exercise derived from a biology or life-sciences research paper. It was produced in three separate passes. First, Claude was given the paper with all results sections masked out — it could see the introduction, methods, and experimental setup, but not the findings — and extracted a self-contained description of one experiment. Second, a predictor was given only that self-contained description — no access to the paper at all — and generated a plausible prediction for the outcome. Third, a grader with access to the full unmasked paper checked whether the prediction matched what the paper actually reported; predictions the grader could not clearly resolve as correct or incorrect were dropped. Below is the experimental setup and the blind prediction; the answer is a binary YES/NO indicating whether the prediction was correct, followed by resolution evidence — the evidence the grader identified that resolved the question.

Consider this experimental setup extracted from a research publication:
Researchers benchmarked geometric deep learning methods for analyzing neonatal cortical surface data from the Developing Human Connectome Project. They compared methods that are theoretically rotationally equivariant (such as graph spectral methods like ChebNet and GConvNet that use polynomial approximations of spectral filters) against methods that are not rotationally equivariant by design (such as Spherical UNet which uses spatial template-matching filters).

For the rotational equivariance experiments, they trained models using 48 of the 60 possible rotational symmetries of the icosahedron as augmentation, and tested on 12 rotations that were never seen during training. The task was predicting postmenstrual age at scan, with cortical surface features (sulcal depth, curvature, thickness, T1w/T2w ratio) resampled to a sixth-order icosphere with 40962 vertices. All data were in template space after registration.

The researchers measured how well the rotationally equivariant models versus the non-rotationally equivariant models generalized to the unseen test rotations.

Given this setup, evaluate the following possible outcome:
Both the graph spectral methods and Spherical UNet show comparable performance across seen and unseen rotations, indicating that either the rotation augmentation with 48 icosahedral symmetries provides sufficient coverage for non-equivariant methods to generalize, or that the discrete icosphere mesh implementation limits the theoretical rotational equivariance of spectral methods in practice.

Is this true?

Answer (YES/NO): NO